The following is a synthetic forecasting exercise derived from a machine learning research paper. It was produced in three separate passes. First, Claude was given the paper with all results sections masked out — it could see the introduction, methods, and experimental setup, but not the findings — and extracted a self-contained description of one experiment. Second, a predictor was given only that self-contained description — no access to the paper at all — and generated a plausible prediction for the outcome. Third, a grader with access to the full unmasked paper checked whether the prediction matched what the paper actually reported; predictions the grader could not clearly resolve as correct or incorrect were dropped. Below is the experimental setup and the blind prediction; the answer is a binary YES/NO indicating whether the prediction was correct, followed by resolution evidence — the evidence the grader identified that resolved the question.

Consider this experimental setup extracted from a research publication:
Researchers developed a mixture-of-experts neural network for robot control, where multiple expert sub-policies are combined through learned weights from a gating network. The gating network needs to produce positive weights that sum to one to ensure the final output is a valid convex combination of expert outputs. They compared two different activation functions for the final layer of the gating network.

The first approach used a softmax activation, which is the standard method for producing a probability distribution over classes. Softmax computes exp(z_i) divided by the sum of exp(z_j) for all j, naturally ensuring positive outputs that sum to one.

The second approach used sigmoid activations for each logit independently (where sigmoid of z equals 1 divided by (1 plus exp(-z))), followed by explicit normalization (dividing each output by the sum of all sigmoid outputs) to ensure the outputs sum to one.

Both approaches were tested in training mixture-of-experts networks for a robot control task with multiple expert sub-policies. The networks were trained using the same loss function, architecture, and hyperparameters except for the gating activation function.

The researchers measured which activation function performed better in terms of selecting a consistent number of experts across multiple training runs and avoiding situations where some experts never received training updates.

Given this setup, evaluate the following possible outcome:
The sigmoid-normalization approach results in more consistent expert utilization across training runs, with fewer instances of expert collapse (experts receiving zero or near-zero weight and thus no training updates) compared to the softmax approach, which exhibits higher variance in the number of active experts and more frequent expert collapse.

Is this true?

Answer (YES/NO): YES